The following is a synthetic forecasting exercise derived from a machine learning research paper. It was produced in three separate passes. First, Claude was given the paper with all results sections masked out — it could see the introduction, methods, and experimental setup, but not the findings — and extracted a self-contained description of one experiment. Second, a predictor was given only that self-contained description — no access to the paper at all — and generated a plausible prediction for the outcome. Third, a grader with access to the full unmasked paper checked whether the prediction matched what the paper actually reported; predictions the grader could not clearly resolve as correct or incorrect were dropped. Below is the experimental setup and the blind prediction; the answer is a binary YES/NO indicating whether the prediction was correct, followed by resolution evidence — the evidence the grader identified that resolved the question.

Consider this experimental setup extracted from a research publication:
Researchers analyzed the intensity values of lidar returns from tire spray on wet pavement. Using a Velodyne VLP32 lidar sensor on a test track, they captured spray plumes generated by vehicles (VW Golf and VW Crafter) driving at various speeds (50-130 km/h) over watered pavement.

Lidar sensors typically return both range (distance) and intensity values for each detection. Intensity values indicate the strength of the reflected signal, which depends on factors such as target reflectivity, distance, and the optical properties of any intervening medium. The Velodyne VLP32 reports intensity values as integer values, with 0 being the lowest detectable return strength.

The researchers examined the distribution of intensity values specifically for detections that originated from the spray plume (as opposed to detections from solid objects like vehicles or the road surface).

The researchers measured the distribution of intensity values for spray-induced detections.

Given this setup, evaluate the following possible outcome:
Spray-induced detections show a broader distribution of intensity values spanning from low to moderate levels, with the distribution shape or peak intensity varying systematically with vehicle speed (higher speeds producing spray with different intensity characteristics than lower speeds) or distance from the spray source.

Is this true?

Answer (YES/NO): NO